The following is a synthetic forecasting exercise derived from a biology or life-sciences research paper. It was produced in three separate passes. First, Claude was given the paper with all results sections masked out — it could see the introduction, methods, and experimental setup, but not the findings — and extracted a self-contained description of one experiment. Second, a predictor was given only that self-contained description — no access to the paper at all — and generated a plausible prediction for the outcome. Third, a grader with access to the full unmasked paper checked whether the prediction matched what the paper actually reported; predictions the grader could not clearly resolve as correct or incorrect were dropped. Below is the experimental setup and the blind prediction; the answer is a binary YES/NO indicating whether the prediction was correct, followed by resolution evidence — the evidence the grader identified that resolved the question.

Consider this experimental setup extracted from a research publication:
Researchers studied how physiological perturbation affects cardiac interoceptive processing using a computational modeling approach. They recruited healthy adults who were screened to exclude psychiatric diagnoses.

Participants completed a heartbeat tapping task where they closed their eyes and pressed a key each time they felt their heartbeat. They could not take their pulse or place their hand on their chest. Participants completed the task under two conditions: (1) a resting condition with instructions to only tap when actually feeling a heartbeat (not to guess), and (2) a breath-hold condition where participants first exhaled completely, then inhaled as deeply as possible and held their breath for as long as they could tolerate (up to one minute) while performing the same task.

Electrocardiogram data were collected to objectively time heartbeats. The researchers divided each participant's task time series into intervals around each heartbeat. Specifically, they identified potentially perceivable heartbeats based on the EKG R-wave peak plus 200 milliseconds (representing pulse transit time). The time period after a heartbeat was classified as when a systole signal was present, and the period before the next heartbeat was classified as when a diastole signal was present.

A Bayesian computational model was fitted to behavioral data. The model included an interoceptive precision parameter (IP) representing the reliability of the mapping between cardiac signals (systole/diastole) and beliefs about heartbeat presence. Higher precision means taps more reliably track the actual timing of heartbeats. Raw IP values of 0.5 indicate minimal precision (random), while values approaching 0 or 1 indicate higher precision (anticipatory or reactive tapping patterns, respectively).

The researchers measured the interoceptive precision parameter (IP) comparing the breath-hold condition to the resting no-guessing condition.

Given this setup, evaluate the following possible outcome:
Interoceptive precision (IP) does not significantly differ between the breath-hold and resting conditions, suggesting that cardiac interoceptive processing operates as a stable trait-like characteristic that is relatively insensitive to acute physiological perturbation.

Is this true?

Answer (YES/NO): NO